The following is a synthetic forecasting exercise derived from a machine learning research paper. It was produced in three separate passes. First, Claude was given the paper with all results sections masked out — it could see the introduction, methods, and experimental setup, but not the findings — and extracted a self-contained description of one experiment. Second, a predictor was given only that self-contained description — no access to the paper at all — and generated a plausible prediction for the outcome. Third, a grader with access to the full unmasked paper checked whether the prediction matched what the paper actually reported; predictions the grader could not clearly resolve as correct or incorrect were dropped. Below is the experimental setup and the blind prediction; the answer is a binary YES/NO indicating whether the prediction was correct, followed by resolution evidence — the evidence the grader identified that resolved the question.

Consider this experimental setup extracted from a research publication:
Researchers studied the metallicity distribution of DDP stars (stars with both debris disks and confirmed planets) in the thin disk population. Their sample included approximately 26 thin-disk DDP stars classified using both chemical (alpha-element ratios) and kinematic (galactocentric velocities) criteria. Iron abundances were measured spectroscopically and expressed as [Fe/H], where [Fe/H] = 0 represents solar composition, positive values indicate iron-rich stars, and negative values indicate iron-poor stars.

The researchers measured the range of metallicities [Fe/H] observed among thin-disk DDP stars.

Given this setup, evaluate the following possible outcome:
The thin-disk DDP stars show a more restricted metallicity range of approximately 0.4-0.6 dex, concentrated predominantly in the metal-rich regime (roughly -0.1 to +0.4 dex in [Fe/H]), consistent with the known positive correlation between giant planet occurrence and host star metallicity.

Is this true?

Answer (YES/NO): NO